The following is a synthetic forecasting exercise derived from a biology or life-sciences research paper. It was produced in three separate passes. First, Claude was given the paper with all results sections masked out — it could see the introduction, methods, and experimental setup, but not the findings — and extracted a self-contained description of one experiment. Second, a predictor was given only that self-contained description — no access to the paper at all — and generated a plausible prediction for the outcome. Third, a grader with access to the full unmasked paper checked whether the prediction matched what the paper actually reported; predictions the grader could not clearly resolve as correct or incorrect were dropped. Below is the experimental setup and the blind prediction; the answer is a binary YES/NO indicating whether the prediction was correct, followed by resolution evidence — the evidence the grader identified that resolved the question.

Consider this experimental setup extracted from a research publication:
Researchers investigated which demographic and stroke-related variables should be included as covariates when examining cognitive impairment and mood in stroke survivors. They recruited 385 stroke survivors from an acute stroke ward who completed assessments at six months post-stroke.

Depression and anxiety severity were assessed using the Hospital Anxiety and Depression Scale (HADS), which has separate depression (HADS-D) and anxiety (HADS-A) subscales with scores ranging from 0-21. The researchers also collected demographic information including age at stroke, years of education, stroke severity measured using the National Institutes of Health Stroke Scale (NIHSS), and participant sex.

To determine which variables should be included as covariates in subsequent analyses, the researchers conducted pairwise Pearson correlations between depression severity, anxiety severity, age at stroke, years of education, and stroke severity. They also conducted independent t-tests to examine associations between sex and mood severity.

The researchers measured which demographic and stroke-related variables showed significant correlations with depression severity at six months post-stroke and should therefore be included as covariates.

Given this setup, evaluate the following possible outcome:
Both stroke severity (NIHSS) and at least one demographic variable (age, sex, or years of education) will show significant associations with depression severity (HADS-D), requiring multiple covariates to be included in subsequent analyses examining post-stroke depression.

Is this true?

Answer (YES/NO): NO